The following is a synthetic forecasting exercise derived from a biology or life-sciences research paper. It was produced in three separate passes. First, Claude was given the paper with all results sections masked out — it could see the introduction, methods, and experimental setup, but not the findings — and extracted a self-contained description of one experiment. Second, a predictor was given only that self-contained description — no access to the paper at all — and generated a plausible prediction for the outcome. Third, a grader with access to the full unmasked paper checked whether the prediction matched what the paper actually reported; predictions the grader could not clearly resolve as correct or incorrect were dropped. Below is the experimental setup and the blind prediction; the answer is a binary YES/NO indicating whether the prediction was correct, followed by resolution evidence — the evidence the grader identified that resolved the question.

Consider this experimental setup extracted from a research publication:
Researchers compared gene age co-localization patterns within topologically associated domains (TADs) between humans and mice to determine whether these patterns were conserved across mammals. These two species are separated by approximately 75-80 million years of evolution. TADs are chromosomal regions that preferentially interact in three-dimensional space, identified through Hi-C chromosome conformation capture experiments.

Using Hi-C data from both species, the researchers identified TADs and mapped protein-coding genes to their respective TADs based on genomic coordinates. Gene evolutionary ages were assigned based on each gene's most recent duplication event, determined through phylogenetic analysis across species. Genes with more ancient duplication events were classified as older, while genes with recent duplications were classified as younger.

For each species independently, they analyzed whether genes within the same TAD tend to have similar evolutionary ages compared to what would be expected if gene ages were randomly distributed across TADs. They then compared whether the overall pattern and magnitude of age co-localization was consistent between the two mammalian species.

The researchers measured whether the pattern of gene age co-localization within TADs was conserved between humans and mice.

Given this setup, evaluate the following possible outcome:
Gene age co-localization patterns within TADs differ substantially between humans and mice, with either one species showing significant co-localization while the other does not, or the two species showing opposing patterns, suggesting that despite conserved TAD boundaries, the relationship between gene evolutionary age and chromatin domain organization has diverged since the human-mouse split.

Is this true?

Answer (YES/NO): NO